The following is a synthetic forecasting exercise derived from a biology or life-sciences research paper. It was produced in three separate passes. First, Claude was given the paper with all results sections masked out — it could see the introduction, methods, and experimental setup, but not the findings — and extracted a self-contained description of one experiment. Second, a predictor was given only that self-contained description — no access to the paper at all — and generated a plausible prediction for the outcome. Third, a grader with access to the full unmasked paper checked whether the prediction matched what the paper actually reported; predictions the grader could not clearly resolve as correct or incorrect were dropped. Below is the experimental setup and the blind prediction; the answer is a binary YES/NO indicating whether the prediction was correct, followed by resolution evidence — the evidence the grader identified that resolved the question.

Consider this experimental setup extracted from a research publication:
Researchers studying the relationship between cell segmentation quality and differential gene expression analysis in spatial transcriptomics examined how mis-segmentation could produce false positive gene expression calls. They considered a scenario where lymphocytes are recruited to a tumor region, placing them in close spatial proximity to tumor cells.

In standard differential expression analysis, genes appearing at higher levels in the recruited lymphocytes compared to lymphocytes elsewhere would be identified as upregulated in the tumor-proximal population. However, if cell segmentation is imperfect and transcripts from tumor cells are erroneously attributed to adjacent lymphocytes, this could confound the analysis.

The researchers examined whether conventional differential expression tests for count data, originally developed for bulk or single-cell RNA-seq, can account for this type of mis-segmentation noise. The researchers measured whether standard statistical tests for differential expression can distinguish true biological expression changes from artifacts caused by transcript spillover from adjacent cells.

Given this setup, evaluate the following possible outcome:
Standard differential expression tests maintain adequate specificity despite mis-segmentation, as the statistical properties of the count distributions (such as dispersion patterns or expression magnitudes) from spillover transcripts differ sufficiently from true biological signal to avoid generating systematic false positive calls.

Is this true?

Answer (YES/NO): NO